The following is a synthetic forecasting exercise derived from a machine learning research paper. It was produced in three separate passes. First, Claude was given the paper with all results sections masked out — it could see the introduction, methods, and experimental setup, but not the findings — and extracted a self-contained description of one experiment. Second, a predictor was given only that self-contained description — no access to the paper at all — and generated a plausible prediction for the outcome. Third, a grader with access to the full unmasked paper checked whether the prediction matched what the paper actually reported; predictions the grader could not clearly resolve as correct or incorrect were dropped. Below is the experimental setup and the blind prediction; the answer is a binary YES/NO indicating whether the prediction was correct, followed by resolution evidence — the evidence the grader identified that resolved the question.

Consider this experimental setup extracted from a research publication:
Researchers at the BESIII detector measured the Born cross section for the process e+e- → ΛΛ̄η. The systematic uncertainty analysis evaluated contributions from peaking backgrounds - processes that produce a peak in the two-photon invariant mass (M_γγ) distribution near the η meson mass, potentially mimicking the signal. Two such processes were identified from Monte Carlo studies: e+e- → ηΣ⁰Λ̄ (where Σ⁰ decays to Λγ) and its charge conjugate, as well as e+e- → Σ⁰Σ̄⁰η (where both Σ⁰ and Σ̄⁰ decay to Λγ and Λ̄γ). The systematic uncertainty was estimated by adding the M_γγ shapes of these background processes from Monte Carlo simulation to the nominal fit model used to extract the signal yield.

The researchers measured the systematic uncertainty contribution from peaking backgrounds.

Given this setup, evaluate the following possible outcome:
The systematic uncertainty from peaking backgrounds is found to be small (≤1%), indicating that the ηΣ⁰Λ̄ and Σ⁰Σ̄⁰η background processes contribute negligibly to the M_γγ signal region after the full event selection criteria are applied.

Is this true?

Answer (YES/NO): NO